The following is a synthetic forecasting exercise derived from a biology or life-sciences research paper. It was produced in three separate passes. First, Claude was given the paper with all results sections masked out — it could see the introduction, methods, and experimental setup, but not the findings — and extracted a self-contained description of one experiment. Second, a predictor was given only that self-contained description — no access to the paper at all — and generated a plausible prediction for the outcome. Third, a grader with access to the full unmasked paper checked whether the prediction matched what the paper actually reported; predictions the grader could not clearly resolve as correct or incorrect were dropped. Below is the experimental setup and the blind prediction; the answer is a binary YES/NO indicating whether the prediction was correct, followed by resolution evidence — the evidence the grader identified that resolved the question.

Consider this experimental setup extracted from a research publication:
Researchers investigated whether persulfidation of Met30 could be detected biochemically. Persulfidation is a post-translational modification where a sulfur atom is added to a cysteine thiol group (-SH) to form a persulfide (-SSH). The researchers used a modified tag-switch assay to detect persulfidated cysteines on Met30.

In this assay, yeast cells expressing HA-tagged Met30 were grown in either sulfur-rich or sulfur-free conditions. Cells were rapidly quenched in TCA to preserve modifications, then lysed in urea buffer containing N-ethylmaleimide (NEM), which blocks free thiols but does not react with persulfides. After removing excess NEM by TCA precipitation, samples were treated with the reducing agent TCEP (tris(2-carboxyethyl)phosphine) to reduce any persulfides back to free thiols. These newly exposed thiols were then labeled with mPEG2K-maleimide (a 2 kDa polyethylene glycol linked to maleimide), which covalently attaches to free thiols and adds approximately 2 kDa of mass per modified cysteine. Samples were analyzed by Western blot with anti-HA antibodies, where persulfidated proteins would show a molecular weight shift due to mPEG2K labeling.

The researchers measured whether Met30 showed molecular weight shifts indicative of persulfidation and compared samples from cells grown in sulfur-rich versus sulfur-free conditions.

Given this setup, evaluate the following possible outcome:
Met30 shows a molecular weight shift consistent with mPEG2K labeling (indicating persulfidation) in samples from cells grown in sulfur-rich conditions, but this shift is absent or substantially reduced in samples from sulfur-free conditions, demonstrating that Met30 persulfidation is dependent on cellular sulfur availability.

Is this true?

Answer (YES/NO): NO